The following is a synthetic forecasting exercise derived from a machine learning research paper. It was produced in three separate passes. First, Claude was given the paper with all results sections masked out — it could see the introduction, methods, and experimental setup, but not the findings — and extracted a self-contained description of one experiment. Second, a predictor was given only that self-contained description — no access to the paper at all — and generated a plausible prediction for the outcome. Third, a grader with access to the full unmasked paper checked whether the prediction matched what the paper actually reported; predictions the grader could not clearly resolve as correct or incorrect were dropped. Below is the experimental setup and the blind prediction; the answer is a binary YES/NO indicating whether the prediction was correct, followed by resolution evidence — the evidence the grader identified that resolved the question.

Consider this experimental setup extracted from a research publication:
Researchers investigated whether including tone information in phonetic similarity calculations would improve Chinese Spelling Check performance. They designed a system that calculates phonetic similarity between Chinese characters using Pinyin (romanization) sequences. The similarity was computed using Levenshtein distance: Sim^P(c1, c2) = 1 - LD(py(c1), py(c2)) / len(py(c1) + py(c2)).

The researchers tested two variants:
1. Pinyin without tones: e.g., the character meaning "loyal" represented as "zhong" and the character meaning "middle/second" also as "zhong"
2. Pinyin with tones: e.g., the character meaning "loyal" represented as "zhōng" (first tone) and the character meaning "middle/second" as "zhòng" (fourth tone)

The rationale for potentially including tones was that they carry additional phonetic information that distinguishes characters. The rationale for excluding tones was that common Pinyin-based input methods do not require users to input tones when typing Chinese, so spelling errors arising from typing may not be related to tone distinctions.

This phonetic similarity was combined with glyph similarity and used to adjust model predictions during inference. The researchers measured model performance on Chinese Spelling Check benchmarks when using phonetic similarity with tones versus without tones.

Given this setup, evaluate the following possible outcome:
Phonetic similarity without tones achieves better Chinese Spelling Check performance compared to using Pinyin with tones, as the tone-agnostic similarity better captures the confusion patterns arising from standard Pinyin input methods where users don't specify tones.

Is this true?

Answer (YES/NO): NO